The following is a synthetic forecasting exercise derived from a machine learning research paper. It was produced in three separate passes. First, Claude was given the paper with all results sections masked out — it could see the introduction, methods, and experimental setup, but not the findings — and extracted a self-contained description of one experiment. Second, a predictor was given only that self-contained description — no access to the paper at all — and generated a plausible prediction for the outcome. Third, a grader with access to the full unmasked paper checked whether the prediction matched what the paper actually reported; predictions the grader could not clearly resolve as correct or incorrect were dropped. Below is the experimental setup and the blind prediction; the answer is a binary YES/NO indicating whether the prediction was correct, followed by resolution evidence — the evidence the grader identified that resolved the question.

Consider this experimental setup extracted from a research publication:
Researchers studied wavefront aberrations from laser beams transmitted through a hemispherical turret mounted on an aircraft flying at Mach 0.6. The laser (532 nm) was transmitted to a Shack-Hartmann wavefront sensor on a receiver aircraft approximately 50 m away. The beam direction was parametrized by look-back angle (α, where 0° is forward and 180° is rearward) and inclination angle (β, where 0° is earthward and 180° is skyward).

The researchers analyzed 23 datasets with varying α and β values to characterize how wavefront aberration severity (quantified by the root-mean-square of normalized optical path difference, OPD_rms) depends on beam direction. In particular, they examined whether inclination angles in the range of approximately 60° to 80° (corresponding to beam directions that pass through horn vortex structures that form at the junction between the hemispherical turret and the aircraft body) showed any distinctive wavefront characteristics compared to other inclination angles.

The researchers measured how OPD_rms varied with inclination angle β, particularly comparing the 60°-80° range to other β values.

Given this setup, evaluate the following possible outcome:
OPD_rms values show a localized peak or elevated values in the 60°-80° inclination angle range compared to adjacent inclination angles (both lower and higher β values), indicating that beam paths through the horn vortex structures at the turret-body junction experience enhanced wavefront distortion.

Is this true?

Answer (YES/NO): YES